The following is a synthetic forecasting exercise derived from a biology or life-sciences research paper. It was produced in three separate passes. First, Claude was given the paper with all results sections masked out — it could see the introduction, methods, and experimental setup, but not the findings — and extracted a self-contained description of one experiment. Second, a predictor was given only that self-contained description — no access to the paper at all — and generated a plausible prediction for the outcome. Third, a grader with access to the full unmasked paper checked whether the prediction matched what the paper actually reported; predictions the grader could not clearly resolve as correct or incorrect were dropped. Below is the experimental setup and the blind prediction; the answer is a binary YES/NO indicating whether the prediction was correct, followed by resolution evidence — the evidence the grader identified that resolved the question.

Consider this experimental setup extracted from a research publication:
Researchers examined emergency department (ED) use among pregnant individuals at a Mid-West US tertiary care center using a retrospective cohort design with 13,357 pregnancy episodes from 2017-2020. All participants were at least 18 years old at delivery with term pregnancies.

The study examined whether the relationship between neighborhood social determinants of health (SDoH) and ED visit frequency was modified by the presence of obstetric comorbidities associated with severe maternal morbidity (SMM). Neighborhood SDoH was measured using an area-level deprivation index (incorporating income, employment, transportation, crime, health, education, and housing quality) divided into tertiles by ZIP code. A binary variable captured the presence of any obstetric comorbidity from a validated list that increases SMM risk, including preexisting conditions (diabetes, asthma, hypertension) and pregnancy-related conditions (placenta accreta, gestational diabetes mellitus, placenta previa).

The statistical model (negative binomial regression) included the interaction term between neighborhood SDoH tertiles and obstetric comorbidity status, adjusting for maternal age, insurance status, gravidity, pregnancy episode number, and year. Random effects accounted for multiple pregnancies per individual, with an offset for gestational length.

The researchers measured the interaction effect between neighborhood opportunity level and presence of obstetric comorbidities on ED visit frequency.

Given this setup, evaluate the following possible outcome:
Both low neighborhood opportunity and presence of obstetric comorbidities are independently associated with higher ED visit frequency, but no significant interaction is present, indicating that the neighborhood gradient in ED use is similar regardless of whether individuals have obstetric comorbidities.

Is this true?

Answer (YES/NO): YES